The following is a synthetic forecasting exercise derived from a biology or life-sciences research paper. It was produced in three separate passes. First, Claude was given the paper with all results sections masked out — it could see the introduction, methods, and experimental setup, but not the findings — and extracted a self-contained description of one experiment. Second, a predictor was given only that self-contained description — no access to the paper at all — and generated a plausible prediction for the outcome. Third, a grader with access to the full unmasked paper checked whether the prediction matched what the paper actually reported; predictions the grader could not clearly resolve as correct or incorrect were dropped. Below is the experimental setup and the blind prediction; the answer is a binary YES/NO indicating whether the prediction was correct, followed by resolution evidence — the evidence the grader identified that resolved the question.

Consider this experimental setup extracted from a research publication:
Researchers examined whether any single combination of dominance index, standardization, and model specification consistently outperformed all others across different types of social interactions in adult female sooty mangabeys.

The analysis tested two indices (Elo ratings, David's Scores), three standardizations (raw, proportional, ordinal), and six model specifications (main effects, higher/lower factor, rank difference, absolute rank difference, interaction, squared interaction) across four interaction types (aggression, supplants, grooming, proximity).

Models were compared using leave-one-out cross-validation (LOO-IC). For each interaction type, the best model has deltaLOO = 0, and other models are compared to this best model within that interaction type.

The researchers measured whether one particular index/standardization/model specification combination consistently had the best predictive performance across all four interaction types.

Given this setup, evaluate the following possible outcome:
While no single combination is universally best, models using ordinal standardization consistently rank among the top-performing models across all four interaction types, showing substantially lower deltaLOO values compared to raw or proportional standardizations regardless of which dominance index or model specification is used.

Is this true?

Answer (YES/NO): NO